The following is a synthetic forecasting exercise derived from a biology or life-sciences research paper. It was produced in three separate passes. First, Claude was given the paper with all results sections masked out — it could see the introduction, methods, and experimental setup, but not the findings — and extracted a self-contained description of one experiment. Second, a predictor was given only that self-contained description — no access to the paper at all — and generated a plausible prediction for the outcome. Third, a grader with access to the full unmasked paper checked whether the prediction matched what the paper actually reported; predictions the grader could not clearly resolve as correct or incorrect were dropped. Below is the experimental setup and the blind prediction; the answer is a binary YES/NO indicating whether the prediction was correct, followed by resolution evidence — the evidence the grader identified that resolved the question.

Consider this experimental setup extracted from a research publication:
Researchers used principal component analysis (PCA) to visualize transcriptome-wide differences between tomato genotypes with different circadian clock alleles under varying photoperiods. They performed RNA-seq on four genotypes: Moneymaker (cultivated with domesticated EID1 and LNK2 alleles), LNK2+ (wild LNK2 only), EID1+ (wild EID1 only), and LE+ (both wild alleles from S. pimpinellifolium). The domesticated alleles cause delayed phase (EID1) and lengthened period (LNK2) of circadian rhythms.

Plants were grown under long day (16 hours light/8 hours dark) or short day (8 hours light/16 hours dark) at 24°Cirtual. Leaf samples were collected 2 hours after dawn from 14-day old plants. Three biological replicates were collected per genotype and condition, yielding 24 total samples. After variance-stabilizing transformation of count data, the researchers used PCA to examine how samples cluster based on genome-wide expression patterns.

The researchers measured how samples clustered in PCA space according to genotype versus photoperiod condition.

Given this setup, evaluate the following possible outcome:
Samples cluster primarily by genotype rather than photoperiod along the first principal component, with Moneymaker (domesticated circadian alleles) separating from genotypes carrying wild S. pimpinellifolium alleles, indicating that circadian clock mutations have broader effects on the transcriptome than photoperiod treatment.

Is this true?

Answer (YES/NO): NO